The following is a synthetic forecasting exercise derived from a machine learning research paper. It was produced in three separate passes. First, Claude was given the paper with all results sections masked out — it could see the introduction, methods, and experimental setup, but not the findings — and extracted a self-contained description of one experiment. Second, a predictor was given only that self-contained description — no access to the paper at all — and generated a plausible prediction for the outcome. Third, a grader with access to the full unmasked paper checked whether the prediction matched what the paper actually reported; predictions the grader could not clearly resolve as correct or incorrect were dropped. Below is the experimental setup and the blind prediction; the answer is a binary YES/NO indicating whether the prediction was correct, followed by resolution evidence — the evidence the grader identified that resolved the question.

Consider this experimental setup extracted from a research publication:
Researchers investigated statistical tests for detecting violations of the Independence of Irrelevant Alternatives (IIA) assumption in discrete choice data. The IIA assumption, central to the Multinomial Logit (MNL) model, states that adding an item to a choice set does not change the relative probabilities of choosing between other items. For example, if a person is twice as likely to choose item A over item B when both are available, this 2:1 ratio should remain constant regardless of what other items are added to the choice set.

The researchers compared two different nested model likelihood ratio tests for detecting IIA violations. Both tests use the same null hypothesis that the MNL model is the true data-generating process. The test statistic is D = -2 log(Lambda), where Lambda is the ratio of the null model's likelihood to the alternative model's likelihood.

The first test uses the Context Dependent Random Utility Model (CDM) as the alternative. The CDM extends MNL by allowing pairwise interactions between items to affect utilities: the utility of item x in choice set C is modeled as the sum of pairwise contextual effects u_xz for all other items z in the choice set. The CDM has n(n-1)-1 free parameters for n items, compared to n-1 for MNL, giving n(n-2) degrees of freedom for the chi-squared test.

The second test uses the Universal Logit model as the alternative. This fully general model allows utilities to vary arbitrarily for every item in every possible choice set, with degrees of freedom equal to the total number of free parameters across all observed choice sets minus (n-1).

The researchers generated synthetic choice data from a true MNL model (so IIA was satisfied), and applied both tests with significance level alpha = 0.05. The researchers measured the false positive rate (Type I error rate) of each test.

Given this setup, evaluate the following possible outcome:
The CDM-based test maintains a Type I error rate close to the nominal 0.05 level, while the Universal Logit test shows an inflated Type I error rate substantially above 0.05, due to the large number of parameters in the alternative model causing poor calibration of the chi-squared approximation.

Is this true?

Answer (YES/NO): YES